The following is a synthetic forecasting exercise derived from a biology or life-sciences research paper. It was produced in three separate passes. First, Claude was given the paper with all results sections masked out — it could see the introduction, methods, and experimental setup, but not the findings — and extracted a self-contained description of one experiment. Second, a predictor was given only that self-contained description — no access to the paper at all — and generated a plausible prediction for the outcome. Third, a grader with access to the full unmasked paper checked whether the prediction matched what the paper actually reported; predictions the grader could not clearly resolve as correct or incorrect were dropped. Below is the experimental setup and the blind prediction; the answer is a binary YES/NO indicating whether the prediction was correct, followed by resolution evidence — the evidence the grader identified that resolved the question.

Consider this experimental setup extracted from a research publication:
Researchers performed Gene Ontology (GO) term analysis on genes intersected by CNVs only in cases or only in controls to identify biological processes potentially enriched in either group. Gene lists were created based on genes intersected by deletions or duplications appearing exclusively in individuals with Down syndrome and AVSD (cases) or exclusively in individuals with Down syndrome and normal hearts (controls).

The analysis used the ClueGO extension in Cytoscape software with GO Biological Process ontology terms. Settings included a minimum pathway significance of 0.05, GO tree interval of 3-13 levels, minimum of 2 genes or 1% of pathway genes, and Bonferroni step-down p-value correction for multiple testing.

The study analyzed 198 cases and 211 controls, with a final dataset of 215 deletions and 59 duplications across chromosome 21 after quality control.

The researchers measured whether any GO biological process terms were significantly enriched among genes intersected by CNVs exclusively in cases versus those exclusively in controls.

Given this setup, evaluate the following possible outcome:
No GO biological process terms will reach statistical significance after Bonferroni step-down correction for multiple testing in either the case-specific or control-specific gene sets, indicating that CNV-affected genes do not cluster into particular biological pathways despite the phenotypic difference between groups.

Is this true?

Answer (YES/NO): NO